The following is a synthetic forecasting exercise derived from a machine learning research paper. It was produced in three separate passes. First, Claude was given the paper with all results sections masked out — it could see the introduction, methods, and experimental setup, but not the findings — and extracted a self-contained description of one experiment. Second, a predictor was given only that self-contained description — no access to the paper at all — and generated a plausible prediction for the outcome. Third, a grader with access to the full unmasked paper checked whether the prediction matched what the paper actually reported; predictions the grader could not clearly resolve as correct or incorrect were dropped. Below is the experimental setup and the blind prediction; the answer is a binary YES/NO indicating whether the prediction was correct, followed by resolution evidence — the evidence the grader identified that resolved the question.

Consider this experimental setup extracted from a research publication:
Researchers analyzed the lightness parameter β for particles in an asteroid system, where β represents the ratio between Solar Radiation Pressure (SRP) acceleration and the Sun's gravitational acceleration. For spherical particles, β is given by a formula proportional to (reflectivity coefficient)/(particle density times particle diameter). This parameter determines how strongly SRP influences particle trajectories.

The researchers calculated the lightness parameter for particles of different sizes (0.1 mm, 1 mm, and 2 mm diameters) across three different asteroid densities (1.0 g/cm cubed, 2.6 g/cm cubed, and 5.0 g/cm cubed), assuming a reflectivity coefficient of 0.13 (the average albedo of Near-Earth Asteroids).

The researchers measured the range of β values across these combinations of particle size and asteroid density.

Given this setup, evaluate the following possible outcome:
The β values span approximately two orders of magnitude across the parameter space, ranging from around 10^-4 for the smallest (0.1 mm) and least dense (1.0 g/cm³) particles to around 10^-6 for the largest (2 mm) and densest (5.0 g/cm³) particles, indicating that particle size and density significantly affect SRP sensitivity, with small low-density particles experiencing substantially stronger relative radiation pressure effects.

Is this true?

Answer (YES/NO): NO